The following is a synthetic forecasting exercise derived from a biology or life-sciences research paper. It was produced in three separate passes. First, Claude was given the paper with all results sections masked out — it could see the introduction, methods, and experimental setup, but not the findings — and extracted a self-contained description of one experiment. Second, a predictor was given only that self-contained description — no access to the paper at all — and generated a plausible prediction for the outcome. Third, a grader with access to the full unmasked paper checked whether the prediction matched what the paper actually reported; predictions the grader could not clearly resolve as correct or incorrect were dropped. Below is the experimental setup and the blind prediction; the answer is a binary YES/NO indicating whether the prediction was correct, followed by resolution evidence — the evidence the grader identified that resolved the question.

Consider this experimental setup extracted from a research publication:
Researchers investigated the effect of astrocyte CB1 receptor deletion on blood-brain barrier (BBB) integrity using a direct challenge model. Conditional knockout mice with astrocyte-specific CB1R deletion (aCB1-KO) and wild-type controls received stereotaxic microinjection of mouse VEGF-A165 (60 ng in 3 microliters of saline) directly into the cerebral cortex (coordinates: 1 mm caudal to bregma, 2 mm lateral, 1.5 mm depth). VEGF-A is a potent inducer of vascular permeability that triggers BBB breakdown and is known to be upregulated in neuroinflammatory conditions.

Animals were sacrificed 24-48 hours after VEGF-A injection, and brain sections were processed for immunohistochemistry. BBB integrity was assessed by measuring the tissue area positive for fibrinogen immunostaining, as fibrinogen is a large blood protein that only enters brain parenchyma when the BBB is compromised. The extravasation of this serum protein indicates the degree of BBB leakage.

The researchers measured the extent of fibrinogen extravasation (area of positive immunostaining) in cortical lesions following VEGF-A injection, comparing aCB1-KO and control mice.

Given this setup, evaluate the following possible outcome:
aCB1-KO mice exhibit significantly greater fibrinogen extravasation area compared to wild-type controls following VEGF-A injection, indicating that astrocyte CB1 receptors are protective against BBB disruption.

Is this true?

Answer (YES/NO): NO